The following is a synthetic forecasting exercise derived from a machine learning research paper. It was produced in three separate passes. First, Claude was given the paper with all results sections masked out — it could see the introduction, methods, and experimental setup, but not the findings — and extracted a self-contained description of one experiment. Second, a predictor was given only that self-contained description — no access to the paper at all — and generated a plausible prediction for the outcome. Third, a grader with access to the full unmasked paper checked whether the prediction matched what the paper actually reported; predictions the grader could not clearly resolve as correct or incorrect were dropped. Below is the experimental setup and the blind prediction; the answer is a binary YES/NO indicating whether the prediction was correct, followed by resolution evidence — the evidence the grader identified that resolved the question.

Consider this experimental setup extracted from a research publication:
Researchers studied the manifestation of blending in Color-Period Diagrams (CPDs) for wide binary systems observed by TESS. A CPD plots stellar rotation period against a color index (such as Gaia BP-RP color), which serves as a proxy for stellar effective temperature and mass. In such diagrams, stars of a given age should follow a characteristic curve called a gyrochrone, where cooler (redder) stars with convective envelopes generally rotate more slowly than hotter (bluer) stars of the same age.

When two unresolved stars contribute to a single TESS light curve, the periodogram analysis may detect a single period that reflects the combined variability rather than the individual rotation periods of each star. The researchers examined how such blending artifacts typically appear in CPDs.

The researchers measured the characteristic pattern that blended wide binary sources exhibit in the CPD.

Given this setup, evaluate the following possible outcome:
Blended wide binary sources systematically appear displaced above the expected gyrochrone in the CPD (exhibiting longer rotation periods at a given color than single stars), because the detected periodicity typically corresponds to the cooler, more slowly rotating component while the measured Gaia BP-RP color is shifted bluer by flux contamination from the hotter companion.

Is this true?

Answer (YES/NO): NO